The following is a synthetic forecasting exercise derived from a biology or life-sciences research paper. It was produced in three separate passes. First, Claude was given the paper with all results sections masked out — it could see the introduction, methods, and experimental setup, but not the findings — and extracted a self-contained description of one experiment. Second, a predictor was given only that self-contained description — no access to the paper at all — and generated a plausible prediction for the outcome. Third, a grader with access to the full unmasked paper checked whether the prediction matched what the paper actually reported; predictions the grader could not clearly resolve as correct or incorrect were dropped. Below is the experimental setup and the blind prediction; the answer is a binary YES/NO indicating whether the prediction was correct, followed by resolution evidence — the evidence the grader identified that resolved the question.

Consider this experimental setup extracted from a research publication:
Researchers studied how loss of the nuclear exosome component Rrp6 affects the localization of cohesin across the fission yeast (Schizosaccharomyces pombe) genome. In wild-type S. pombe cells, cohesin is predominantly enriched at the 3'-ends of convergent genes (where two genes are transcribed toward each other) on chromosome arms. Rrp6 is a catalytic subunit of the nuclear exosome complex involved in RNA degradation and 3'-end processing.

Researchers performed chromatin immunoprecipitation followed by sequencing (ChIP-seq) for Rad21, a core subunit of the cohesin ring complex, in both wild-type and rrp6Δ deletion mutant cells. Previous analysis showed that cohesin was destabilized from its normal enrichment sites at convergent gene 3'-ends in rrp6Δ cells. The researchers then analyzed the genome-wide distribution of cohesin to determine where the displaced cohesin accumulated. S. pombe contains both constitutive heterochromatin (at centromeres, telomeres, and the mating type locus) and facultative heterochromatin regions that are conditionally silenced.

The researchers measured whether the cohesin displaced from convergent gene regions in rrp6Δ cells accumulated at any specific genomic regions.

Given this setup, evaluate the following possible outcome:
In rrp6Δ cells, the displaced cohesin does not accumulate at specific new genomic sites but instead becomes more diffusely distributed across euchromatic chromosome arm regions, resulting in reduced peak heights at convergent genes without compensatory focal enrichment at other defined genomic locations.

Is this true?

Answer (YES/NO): NO